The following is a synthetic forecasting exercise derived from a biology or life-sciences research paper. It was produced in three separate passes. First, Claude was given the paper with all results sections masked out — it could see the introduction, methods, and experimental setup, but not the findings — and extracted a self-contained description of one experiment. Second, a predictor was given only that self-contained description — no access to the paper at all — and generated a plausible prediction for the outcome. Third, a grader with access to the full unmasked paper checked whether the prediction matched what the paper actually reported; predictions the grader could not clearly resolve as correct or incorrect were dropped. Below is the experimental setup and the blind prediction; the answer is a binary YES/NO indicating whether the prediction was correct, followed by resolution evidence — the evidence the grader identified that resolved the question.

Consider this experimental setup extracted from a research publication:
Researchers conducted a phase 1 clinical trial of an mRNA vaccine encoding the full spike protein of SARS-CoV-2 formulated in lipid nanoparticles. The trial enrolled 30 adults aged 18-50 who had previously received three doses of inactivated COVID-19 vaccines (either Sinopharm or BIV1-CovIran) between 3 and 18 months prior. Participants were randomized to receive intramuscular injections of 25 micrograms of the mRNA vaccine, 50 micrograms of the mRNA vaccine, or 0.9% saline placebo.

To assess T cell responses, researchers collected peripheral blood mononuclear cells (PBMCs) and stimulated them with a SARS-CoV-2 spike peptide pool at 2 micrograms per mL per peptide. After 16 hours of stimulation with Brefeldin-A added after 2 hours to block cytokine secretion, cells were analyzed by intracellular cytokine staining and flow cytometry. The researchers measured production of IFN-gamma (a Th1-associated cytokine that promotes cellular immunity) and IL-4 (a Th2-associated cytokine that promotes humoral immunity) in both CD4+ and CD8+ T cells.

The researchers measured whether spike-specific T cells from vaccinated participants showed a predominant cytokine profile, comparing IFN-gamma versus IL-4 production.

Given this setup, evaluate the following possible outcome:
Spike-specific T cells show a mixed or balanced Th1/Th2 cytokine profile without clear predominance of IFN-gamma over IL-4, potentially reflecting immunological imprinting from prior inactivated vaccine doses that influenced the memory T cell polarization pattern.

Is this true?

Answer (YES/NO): NO